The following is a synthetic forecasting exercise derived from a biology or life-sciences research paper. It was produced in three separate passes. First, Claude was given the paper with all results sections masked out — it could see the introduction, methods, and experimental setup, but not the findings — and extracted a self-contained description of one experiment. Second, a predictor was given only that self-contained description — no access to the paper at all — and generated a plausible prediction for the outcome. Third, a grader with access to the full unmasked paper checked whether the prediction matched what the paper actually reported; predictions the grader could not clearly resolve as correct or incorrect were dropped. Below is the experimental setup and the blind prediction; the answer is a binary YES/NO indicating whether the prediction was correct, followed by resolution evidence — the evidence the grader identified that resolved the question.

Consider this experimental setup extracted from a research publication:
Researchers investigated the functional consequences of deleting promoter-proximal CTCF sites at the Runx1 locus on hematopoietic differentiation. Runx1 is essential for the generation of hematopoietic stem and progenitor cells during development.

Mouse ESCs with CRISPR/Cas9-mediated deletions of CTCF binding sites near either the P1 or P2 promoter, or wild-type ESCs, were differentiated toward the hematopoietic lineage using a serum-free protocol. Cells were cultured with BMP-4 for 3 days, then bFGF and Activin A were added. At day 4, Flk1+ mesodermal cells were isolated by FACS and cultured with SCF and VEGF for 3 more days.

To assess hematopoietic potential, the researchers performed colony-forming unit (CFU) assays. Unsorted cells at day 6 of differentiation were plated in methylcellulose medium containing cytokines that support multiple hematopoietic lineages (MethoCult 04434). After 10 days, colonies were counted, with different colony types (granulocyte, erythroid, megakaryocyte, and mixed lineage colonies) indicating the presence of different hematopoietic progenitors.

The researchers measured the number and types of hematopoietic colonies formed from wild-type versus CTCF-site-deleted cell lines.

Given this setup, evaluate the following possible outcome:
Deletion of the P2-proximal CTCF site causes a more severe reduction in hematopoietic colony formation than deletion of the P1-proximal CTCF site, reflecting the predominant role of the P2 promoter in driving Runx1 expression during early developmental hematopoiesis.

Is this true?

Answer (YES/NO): NO